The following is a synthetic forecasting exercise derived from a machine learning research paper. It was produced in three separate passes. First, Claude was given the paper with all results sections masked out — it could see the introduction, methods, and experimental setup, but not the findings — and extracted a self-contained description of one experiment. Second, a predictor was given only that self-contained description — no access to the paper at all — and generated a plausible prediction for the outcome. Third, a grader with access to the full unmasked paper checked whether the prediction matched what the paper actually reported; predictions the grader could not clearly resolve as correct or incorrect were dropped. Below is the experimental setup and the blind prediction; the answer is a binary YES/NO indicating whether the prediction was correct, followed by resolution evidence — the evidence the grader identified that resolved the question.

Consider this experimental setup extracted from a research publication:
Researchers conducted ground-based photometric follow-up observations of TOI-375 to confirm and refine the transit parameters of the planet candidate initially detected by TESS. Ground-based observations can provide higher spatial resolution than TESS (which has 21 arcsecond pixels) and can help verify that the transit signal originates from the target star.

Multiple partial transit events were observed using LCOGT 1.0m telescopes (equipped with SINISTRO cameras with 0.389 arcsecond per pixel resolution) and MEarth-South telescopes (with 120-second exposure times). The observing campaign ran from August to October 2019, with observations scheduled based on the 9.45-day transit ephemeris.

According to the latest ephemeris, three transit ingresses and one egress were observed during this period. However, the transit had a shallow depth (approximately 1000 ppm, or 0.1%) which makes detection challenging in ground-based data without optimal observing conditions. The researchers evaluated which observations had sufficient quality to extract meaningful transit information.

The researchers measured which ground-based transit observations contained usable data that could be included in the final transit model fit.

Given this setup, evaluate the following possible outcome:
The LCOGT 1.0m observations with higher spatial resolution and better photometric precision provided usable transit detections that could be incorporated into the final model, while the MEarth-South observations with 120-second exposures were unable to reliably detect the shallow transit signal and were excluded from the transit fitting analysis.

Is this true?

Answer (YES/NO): NO